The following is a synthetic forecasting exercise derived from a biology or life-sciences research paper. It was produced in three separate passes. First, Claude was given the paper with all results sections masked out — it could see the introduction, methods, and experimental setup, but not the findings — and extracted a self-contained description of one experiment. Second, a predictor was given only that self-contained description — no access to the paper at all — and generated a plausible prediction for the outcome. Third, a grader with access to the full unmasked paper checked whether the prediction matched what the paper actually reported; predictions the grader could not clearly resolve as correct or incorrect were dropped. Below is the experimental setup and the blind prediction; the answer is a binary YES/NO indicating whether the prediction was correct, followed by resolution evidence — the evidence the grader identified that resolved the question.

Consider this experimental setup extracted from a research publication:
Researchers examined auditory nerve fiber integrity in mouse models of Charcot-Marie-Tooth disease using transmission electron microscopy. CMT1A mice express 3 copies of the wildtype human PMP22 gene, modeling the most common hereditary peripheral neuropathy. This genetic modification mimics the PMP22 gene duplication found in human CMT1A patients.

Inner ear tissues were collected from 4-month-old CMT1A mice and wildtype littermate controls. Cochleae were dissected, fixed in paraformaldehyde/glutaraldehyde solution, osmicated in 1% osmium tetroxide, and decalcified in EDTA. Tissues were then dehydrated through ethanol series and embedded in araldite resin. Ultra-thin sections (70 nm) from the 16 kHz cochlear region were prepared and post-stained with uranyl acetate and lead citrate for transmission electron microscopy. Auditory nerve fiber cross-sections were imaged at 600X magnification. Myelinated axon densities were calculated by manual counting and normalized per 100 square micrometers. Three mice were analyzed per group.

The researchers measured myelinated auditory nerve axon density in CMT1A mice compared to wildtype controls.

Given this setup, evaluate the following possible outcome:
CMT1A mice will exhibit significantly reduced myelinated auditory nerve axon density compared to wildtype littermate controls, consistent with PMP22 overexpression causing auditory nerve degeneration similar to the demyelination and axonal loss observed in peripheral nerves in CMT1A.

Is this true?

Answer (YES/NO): YES